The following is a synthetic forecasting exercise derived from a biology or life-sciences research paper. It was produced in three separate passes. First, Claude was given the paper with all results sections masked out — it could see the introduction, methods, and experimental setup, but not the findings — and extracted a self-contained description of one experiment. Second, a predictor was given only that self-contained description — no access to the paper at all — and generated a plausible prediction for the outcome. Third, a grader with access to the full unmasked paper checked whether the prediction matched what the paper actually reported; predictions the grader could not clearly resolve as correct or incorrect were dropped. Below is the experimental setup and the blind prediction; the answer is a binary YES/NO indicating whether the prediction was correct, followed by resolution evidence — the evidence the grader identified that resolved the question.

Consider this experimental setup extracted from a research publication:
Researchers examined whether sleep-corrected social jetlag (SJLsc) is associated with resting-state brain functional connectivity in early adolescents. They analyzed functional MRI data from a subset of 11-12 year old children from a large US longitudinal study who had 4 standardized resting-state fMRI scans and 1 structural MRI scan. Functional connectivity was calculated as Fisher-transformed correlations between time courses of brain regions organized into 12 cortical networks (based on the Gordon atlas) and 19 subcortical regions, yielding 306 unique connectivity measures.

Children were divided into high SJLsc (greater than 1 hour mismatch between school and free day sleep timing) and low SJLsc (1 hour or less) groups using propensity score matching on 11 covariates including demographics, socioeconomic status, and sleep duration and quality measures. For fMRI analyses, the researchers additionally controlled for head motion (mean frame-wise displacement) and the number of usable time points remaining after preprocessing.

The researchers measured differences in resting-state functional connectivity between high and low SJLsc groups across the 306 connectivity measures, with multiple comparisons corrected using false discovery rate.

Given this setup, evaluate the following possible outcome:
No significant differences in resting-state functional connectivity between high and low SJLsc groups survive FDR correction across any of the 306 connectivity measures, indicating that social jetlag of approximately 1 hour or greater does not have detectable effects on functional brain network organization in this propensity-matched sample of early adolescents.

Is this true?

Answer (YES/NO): NO